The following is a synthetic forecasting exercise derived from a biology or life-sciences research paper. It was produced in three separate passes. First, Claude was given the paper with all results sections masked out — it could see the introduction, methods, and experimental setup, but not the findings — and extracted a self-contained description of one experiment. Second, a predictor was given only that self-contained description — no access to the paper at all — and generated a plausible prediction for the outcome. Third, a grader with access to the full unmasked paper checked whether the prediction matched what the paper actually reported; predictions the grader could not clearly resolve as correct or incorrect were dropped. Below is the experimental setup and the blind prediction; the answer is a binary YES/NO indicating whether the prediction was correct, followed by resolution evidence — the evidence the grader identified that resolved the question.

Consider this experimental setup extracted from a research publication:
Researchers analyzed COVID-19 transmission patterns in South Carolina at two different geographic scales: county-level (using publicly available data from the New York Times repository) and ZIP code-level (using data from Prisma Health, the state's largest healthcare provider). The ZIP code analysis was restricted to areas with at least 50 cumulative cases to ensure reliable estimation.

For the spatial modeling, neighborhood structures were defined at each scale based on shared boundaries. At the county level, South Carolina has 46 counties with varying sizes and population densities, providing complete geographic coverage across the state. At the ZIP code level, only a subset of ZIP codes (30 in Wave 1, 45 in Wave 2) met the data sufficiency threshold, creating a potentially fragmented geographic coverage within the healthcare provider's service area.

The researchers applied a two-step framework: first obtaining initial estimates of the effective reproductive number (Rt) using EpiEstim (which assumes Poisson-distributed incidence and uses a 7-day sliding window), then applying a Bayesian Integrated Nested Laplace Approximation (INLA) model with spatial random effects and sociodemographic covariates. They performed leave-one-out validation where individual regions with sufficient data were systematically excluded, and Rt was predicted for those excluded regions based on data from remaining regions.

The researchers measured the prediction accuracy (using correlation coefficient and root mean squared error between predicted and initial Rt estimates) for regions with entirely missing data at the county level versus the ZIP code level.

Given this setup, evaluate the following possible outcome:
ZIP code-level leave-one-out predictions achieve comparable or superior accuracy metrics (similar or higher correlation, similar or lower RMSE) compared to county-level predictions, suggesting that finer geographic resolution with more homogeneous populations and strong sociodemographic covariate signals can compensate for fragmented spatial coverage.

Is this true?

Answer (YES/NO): YES